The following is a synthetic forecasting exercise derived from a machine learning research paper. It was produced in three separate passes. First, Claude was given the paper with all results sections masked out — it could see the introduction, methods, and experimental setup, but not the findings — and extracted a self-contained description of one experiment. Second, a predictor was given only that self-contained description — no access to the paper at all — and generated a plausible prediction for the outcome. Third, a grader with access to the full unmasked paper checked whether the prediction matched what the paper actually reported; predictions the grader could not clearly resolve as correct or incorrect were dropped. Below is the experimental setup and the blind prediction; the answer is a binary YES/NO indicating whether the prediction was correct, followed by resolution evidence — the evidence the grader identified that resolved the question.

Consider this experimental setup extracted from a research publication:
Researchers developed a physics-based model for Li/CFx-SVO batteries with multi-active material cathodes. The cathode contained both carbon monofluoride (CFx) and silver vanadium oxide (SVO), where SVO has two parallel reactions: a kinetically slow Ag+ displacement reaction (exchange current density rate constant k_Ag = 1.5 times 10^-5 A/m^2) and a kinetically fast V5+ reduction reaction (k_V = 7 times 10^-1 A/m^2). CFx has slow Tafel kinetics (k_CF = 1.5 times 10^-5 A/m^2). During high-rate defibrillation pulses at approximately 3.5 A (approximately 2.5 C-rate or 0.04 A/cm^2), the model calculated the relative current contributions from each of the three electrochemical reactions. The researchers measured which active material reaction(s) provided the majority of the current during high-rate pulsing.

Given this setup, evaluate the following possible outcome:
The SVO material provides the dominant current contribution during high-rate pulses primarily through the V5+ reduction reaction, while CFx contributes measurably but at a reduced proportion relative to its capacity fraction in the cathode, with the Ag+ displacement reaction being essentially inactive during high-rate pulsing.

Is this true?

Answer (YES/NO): NO